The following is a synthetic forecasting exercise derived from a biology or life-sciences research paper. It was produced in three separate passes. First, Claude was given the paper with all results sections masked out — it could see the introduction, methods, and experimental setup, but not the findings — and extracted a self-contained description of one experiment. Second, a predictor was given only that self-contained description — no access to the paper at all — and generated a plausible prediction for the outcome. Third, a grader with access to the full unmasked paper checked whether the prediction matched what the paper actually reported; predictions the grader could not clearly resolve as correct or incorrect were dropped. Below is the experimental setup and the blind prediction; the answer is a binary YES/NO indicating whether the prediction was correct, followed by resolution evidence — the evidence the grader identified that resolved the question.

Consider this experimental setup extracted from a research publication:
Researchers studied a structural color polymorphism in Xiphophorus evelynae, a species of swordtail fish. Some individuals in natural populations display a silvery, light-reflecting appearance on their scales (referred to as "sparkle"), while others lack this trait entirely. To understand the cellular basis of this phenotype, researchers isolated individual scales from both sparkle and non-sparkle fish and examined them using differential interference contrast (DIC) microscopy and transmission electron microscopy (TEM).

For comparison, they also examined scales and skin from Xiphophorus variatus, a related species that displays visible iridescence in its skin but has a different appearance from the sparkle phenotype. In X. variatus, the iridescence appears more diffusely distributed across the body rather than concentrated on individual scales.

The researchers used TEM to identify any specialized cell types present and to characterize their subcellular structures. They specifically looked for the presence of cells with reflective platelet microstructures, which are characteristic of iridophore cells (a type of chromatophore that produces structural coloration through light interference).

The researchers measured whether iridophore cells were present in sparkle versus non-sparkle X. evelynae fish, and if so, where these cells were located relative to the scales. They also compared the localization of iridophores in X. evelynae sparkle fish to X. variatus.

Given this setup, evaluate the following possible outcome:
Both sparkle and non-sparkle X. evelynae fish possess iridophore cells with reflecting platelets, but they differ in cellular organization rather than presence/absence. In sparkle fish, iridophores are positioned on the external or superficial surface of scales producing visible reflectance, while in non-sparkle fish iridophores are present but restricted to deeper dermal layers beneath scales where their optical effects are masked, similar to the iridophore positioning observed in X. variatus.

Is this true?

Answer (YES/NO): NO